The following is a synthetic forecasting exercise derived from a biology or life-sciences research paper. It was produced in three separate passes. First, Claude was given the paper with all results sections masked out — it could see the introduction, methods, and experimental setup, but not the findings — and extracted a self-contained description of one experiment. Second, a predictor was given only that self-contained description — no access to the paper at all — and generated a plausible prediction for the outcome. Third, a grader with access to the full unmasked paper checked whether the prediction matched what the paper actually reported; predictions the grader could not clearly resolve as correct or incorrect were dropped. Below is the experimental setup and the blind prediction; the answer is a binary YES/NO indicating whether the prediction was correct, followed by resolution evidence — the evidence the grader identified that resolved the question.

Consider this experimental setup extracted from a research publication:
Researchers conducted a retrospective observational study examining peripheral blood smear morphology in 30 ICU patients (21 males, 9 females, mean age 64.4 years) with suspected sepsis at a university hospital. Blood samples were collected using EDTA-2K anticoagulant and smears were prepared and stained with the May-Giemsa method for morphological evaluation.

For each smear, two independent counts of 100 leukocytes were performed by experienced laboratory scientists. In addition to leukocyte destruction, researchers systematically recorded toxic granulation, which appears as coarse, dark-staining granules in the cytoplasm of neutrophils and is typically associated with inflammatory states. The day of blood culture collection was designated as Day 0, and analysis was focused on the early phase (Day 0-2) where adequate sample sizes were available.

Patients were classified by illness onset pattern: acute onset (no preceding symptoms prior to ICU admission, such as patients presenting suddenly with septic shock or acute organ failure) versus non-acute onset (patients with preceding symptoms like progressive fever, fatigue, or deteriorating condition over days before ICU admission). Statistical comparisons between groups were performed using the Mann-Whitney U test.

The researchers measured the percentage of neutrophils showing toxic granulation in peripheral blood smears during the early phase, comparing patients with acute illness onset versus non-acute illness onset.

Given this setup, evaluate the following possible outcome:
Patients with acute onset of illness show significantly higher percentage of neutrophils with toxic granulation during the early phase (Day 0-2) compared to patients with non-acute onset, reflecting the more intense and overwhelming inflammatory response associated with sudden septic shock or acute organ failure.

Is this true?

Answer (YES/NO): NO